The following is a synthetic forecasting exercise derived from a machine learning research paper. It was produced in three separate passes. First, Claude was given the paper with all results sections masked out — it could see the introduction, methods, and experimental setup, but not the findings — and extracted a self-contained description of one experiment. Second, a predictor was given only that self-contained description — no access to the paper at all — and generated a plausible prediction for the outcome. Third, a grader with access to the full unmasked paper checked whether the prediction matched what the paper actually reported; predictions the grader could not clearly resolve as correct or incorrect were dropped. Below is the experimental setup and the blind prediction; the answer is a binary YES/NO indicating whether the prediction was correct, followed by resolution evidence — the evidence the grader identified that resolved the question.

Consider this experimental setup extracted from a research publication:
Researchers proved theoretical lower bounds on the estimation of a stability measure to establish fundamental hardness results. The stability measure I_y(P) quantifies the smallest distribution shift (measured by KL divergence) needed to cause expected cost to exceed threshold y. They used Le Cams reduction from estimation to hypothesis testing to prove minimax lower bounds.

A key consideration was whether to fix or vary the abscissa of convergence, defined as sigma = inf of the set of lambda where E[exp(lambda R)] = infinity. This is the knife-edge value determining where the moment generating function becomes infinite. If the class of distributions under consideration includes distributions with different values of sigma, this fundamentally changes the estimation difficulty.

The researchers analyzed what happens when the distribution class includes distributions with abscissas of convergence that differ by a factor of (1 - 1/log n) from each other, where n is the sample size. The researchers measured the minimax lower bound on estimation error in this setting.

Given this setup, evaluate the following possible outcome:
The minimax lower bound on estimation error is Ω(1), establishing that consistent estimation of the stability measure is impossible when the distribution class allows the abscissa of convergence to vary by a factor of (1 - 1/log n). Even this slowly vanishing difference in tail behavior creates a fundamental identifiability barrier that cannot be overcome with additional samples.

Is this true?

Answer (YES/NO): NO